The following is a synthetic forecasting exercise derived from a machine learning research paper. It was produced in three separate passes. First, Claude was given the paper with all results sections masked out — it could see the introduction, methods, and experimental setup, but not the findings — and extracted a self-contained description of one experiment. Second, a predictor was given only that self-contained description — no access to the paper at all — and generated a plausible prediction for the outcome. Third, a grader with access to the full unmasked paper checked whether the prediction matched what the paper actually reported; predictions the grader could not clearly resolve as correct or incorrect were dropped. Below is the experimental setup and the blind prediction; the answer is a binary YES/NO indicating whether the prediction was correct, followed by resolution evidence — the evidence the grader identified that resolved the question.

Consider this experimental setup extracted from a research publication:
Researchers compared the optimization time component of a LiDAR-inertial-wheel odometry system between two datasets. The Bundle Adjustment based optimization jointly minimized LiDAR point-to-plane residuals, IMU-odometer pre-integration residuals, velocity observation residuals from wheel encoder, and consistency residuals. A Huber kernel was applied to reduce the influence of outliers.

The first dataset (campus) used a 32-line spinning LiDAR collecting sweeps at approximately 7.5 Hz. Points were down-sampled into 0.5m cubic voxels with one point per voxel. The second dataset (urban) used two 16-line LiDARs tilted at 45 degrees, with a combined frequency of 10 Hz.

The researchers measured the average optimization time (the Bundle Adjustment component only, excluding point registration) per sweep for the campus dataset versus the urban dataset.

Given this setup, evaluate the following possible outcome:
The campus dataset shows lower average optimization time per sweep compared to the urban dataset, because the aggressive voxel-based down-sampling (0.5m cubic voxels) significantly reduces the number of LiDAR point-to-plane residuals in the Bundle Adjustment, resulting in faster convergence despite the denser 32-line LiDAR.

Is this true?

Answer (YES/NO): YES